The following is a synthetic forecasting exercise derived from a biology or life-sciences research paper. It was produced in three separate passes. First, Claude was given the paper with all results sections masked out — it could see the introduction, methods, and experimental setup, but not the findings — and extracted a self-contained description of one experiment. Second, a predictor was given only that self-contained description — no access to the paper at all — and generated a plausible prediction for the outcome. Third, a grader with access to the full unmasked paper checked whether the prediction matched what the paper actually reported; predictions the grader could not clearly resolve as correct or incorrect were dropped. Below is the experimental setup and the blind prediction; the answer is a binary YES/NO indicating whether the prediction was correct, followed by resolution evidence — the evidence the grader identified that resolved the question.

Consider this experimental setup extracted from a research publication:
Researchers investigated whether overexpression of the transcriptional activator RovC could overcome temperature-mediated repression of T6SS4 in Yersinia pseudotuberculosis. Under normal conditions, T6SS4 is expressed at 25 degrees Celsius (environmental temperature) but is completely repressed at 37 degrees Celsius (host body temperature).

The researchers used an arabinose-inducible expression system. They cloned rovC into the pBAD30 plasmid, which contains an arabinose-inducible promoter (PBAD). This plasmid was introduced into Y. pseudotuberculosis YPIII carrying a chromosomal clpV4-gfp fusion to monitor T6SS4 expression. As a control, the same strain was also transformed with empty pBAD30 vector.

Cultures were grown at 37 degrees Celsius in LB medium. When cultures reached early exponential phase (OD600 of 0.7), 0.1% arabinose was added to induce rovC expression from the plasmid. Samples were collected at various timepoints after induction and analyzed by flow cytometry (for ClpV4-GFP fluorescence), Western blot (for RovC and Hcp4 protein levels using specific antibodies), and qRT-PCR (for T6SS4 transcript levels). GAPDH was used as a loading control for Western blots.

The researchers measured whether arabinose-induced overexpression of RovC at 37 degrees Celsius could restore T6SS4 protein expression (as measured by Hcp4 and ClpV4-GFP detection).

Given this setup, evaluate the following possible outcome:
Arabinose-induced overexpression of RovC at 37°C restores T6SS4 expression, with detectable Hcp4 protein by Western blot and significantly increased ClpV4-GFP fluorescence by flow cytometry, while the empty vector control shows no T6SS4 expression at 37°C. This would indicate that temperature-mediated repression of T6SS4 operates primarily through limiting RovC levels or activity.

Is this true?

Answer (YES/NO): NO